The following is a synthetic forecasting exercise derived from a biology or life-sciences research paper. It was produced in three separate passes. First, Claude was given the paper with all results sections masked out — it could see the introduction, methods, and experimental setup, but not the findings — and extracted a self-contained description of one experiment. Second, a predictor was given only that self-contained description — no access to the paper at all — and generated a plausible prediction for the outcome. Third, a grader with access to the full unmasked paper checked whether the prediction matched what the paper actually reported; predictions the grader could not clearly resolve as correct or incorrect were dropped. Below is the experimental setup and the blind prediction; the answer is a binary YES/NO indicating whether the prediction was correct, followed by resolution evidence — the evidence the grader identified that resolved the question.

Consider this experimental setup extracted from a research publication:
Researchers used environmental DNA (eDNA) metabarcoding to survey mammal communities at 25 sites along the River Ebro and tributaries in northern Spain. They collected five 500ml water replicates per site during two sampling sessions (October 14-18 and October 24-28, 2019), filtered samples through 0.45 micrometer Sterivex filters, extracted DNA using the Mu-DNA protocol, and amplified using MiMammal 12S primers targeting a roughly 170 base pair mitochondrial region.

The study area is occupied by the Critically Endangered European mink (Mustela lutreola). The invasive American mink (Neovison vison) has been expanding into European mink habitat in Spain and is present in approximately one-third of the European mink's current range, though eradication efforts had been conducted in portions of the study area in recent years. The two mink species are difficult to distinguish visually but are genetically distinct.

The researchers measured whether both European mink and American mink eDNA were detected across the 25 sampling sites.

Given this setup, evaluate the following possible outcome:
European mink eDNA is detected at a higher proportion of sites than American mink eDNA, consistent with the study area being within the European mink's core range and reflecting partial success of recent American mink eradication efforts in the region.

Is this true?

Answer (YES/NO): YES